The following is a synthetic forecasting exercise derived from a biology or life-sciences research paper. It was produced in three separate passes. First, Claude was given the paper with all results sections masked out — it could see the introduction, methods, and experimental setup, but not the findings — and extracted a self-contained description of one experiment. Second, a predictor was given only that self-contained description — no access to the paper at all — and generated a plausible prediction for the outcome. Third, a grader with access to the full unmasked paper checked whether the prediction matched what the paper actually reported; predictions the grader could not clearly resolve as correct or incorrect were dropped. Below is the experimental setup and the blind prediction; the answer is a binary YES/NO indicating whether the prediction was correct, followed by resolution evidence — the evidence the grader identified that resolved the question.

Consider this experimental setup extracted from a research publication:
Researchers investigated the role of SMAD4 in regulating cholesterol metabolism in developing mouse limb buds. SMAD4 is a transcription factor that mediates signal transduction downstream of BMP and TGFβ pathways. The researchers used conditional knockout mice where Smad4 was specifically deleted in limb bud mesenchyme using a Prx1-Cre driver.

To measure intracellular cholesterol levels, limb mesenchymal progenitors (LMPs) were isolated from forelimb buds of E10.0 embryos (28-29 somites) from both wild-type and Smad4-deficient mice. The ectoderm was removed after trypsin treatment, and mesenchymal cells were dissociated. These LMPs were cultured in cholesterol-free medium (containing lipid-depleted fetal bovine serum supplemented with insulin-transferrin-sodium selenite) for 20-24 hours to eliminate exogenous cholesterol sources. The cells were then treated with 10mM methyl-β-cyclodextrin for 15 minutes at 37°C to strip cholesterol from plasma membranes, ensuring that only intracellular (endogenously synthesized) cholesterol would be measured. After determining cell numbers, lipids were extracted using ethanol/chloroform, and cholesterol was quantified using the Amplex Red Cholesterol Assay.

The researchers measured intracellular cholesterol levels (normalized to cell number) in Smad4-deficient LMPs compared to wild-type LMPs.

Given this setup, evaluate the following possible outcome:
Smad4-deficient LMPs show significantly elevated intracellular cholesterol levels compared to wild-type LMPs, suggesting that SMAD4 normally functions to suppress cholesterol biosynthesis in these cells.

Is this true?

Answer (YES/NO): NO